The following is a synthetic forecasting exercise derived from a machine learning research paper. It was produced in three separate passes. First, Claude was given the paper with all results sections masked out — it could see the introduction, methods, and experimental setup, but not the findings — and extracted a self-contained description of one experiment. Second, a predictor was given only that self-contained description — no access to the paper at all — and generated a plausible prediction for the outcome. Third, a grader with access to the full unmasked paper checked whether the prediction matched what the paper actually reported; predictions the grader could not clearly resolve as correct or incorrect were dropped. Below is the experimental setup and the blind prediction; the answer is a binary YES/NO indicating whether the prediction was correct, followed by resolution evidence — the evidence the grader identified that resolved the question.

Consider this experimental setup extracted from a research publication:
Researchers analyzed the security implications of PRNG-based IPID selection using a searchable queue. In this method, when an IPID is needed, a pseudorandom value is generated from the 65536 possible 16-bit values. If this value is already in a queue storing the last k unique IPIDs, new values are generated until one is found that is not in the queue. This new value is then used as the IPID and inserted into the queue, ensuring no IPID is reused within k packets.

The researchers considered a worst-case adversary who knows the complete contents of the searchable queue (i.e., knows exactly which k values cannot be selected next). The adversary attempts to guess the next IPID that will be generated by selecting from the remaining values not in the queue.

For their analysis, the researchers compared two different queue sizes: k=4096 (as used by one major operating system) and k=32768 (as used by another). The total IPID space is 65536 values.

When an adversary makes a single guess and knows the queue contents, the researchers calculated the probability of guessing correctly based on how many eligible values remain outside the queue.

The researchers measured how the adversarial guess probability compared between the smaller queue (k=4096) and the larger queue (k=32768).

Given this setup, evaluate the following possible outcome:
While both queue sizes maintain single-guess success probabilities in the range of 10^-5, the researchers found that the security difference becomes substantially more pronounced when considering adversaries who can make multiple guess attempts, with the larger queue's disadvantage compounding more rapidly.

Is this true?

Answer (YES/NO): NO